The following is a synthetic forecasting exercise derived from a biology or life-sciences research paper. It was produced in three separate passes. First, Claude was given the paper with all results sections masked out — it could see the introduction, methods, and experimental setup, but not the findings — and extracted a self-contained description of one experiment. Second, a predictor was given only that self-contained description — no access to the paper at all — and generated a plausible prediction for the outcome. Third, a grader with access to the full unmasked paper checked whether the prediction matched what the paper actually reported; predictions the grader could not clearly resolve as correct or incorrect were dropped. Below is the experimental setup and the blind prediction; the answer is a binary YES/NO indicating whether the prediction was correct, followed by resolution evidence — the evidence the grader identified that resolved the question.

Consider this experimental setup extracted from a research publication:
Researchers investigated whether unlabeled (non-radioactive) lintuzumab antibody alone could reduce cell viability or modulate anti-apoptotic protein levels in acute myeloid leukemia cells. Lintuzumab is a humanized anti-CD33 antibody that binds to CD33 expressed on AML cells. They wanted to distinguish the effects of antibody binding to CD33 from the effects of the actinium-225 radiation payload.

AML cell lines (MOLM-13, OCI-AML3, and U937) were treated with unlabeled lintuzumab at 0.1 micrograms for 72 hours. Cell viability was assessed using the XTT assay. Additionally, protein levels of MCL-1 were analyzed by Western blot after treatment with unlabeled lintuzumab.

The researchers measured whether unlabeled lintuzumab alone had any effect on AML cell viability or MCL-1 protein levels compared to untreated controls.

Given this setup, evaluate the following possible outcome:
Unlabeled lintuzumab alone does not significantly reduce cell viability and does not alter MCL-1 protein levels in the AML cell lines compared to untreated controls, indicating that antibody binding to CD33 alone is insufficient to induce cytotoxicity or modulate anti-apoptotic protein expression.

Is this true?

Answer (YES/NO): YES